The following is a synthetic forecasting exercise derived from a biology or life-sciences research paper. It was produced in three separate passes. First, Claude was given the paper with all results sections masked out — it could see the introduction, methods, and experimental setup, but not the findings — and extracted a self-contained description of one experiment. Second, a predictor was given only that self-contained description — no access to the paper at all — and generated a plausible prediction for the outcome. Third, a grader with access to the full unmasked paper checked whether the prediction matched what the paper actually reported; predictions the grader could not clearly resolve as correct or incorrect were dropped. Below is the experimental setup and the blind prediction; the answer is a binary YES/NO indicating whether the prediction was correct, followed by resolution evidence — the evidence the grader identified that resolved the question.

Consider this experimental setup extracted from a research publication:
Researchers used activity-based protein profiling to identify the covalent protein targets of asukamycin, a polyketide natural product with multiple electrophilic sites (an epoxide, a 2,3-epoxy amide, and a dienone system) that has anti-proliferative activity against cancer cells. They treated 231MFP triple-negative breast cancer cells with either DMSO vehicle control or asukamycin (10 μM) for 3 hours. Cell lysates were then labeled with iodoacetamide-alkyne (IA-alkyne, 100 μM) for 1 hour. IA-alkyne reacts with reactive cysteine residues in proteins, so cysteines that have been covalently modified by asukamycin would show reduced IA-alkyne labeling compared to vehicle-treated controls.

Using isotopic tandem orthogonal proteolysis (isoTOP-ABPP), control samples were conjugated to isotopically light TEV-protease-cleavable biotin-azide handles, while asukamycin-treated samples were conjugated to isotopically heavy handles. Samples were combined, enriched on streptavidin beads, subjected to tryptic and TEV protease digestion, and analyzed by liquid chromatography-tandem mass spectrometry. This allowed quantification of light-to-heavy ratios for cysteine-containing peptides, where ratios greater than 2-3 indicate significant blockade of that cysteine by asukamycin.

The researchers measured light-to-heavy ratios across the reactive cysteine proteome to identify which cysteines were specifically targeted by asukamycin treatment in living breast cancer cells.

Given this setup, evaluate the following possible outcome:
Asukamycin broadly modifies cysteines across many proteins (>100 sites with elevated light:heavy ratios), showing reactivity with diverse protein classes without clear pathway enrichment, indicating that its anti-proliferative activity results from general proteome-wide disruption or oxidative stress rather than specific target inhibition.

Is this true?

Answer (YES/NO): NO